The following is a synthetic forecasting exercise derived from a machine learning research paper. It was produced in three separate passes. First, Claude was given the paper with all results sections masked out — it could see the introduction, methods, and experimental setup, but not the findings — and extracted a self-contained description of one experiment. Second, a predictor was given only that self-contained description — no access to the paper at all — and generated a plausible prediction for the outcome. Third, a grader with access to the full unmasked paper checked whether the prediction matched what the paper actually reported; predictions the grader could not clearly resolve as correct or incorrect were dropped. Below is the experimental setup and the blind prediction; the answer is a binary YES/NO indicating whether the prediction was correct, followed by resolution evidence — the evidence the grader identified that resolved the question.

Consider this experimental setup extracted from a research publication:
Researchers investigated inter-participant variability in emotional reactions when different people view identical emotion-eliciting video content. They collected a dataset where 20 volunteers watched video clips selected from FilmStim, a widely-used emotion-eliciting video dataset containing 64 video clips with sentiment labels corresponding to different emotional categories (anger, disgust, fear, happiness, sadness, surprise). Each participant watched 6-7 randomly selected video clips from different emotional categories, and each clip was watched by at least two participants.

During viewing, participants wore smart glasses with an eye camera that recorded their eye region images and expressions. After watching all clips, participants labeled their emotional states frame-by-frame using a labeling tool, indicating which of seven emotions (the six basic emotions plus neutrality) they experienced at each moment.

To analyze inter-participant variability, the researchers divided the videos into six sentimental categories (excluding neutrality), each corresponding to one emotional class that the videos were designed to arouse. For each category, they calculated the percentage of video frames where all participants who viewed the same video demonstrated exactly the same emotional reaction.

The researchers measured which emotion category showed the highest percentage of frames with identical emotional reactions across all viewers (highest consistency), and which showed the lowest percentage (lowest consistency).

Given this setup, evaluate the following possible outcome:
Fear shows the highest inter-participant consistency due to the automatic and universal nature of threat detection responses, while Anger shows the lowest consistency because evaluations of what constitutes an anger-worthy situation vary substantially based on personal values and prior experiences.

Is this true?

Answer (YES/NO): NO